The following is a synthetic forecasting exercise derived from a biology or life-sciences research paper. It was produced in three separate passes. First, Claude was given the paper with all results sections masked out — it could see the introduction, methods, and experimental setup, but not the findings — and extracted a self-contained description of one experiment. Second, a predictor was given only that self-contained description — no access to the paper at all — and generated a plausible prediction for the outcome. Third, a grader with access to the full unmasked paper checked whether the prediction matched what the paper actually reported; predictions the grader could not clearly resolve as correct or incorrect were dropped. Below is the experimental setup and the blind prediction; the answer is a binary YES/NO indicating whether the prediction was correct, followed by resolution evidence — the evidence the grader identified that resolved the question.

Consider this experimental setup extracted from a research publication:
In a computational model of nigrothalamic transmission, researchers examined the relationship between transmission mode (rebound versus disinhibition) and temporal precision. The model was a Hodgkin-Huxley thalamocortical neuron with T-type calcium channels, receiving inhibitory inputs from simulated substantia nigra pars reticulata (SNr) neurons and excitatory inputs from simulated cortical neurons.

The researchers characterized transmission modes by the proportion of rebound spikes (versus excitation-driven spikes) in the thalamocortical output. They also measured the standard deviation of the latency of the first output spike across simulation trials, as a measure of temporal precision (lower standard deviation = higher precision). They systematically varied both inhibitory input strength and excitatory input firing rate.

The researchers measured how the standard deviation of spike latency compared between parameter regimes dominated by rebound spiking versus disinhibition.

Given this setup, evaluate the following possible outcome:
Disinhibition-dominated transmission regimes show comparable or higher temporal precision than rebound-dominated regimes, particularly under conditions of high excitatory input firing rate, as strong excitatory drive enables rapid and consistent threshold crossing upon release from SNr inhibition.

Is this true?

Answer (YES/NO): NO